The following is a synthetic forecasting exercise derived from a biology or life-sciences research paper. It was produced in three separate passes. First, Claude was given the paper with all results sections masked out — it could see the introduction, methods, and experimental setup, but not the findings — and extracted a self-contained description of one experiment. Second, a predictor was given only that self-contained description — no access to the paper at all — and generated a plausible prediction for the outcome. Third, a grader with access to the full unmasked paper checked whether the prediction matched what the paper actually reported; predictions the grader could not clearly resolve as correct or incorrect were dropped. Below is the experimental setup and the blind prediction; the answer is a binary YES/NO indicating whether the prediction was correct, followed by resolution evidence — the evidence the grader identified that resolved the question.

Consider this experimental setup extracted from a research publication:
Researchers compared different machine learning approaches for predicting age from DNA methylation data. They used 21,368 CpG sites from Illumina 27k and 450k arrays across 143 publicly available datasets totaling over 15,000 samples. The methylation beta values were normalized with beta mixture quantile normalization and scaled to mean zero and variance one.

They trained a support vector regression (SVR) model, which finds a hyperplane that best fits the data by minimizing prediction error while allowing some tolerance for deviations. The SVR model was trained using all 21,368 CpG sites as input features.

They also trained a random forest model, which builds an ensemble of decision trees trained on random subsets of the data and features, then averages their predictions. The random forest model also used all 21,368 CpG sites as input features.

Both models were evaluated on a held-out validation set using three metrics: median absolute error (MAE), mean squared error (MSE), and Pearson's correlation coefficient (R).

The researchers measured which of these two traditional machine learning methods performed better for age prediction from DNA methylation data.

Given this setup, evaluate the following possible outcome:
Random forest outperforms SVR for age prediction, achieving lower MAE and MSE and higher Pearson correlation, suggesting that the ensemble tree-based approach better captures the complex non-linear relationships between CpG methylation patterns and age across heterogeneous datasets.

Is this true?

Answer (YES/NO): YES